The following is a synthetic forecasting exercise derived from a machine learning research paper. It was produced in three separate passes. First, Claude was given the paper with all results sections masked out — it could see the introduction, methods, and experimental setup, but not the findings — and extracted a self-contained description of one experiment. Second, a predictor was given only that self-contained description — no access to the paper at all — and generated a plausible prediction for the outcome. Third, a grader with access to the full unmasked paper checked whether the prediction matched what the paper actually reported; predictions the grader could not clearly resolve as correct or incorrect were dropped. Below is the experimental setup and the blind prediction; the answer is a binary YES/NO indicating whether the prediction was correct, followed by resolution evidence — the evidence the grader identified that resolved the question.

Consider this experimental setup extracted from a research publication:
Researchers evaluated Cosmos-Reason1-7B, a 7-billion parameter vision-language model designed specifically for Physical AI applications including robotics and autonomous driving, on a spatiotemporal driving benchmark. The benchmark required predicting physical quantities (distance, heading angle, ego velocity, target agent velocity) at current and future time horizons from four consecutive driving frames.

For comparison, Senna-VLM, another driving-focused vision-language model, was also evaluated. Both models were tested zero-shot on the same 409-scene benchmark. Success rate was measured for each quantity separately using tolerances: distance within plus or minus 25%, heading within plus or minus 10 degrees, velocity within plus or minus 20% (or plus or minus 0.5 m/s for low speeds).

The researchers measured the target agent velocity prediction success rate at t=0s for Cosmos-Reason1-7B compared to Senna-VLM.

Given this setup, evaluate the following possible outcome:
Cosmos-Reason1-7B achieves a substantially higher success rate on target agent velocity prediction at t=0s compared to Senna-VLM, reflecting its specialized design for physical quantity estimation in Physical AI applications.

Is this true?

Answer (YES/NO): YES